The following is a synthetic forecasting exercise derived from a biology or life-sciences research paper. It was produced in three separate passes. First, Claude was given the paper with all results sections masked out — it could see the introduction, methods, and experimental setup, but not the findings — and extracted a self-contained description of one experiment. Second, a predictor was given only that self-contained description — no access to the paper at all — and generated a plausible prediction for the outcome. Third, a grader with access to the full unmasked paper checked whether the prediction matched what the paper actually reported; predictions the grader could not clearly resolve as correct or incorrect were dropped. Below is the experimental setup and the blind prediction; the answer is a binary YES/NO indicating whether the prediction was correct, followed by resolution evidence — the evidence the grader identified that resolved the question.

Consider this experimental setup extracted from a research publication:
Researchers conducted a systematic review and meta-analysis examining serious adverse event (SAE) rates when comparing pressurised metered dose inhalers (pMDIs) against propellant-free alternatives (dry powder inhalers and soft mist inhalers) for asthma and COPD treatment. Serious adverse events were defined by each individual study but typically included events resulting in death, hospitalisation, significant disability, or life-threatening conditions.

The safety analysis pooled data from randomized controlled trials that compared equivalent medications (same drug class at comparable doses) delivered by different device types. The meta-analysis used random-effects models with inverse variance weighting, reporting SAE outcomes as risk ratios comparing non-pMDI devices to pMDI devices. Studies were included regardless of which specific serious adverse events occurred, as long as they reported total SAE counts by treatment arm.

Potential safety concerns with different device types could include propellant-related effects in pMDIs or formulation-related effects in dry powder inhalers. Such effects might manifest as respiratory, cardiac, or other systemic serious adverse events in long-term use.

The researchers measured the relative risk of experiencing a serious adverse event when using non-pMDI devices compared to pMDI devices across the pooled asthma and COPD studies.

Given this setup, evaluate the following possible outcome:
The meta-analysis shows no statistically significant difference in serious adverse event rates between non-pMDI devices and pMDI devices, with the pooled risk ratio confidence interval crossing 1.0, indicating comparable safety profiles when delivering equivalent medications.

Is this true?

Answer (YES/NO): YES